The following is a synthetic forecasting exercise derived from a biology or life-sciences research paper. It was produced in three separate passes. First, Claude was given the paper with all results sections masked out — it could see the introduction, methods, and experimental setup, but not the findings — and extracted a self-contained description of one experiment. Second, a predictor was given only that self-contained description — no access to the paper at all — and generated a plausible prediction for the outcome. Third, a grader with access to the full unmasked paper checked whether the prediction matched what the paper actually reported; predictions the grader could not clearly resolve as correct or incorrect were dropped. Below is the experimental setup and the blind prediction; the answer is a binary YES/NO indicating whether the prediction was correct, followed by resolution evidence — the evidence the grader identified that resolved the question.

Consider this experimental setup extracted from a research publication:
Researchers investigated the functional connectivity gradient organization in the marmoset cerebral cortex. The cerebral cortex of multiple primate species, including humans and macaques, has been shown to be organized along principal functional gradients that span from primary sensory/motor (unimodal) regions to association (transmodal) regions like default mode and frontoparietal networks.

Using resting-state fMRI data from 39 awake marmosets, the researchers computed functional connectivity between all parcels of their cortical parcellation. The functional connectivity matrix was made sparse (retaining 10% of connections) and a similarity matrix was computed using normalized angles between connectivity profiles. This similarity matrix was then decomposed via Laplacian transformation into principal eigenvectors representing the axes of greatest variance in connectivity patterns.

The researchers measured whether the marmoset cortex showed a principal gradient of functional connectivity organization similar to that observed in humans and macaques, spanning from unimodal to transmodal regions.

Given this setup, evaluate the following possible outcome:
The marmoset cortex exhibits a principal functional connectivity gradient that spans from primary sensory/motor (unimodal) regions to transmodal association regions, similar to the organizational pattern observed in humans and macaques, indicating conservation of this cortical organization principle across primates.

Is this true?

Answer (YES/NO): YES